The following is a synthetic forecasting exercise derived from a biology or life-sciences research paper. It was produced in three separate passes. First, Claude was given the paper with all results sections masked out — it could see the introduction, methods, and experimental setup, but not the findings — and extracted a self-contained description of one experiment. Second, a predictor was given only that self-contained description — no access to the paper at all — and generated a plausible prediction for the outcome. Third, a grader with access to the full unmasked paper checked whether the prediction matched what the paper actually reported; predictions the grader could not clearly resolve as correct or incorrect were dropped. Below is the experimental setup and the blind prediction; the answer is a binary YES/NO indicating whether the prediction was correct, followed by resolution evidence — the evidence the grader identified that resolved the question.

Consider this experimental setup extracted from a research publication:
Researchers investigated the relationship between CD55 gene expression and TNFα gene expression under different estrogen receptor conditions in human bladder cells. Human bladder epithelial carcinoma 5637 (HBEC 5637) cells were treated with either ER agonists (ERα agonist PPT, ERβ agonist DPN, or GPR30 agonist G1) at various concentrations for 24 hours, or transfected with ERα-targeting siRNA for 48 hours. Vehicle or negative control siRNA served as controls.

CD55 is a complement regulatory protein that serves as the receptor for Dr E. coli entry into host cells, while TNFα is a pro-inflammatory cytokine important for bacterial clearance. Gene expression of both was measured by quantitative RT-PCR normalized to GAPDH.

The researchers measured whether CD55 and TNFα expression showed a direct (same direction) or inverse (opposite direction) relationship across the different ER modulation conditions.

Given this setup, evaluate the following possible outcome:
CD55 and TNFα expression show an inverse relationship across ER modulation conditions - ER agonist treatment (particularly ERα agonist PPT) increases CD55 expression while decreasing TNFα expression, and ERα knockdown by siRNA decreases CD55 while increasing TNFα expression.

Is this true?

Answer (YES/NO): NO